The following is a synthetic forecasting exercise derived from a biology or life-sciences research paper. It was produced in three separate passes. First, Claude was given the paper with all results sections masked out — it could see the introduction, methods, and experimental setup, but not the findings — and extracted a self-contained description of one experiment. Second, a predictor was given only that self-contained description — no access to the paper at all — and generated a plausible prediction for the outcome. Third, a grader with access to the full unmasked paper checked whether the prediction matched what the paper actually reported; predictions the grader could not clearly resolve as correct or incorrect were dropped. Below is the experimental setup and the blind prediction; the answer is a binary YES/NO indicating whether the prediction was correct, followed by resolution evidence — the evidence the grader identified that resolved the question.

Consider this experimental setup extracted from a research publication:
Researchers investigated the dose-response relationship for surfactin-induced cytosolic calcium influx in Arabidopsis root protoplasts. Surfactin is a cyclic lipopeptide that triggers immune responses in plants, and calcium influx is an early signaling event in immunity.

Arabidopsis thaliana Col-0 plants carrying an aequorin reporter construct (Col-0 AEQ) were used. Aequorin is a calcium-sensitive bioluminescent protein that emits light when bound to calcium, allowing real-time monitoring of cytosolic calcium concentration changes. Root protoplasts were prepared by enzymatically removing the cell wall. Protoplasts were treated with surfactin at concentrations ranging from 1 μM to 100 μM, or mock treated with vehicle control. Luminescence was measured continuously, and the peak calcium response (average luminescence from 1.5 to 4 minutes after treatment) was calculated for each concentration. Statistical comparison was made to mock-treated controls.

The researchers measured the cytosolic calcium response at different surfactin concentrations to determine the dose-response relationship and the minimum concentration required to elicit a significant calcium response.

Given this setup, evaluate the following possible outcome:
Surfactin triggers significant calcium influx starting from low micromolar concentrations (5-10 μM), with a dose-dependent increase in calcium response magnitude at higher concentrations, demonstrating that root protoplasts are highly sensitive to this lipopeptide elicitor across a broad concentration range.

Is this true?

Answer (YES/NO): NO